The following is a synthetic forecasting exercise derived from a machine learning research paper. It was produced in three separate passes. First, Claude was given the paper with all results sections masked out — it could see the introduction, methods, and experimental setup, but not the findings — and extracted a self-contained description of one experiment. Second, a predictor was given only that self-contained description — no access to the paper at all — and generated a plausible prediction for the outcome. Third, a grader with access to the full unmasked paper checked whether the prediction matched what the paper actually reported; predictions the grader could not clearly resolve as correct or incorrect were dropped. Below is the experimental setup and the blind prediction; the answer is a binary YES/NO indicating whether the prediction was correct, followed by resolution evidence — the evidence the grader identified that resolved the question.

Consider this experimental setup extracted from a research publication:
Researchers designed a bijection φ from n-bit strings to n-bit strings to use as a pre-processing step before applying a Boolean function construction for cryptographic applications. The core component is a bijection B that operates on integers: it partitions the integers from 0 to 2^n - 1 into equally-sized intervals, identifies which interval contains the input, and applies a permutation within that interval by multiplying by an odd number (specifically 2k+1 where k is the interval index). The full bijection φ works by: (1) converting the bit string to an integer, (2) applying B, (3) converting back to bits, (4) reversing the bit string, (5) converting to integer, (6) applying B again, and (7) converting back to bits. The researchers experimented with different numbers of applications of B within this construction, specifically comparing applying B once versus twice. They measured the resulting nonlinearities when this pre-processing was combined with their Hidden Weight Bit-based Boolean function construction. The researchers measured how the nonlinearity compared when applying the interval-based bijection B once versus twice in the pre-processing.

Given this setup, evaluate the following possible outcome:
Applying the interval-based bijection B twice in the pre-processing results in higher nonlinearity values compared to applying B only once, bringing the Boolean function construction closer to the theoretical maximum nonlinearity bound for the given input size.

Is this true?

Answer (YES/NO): YES